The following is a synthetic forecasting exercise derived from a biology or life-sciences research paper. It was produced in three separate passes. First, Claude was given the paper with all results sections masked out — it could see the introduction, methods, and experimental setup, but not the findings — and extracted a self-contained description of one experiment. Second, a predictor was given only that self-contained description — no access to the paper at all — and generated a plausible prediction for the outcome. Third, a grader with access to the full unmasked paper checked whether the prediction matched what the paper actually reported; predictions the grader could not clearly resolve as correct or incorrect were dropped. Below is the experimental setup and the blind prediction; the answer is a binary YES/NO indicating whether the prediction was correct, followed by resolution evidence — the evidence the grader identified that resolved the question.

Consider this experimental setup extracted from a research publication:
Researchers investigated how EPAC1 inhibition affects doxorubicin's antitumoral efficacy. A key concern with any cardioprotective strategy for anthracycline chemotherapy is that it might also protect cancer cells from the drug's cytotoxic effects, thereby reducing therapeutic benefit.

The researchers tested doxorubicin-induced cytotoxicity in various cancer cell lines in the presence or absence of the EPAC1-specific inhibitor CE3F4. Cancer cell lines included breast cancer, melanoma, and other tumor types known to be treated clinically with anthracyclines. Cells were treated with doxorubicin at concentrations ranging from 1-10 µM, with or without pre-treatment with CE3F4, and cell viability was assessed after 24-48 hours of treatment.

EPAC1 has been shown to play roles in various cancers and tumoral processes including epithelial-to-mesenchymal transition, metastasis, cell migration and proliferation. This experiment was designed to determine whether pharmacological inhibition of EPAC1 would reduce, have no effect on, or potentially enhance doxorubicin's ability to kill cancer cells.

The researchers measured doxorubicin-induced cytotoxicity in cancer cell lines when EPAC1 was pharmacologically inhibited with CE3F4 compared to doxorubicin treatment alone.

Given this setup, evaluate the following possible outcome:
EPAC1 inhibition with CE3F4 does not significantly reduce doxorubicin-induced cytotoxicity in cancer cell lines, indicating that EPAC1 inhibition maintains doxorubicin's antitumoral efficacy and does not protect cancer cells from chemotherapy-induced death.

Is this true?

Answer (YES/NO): NO